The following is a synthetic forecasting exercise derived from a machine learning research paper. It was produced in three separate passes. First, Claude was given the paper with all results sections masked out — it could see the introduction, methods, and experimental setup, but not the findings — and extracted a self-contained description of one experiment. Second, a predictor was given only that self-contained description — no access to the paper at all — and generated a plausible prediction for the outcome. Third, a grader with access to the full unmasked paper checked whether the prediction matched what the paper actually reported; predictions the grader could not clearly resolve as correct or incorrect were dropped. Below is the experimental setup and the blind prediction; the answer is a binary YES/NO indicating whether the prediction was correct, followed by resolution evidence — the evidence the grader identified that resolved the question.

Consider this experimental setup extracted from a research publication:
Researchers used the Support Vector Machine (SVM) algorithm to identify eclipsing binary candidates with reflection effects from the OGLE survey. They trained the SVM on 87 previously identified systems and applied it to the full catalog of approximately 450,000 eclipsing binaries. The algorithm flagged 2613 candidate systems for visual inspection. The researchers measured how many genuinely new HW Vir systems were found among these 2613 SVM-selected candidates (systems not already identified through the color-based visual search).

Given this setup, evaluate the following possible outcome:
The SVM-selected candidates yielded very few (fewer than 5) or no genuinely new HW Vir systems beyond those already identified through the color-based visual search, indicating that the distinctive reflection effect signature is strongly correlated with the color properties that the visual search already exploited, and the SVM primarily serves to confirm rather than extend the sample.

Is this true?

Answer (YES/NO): NO